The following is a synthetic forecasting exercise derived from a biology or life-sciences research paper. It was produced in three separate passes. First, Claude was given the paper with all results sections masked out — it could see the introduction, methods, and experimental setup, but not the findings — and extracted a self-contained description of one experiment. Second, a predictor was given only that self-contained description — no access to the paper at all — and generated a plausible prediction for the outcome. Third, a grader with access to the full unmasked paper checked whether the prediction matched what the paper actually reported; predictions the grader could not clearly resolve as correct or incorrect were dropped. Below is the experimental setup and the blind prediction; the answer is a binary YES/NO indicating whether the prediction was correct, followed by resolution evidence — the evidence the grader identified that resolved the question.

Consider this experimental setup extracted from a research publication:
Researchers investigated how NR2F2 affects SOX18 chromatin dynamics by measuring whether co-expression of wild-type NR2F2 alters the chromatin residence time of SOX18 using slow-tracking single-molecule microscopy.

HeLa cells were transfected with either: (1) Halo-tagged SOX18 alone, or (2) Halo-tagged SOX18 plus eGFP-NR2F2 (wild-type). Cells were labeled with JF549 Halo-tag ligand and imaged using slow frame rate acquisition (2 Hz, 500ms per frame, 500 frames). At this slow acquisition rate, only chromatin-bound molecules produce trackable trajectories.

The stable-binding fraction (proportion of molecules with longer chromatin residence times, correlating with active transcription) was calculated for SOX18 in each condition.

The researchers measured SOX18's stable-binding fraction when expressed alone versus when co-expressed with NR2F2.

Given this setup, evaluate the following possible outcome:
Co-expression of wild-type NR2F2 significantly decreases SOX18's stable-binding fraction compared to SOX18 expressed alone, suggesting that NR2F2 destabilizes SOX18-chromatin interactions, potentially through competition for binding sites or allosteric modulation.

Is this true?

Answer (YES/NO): NO